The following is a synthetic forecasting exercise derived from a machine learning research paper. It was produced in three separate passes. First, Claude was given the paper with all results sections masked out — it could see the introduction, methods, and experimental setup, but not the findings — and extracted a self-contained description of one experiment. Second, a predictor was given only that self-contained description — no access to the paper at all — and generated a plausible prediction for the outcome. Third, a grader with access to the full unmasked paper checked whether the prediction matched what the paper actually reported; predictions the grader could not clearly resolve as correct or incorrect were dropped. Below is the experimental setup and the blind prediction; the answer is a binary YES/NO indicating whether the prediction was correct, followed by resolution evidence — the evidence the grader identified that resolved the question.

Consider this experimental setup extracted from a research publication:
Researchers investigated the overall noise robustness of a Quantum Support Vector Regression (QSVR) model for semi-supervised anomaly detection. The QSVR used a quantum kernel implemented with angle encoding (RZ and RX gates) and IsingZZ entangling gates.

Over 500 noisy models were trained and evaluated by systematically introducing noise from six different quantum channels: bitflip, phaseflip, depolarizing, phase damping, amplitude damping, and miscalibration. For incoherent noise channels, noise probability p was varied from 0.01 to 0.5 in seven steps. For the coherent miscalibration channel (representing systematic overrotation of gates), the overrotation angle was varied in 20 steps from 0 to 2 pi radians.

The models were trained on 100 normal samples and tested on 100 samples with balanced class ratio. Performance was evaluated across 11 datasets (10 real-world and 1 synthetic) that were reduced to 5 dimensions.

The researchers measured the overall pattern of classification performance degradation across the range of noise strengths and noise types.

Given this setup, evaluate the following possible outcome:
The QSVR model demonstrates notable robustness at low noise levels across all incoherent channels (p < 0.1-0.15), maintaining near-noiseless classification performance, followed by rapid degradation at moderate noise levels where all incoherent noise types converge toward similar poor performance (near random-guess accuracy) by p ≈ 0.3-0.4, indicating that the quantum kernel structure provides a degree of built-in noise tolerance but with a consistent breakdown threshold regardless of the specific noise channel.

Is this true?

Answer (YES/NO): NO